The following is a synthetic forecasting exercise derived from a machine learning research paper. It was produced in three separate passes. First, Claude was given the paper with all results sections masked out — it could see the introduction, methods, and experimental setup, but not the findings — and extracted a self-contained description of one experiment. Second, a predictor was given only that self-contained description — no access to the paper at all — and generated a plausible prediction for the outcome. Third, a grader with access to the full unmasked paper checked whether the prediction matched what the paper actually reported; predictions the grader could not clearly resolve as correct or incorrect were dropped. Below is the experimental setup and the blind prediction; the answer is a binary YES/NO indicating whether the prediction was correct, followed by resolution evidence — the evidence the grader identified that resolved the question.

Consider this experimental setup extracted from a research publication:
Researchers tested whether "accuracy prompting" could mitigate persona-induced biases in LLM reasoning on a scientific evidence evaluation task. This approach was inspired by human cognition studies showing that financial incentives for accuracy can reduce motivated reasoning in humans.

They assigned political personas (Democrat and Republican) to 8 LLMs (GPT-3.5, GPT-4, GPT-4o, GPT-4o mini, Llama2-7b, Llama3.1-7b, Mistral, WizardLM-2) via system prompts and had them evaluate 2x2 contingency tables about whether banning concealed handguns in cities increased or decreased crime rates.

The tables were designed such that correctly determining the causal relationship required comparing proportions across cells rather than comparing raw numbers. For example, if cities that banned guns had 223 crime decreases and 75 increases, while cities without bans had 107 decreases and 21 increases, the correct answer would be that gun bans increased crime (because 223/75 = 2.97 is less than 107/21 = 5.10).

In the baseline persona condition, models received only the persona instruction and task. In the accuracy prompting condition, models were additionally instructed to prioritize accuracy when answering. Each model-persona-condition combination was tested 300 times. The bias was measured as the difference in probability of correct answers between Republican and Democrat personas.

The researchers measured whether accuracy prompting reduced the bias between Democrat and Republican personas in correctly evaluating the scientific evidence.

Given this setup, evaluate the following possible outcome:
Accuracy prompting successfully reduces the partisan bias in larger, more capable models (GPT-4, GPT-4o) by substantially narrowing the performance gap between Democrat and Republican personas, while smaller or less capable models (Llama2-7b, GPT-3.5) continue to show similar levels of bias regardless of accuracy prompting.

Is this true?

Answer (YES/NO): NO